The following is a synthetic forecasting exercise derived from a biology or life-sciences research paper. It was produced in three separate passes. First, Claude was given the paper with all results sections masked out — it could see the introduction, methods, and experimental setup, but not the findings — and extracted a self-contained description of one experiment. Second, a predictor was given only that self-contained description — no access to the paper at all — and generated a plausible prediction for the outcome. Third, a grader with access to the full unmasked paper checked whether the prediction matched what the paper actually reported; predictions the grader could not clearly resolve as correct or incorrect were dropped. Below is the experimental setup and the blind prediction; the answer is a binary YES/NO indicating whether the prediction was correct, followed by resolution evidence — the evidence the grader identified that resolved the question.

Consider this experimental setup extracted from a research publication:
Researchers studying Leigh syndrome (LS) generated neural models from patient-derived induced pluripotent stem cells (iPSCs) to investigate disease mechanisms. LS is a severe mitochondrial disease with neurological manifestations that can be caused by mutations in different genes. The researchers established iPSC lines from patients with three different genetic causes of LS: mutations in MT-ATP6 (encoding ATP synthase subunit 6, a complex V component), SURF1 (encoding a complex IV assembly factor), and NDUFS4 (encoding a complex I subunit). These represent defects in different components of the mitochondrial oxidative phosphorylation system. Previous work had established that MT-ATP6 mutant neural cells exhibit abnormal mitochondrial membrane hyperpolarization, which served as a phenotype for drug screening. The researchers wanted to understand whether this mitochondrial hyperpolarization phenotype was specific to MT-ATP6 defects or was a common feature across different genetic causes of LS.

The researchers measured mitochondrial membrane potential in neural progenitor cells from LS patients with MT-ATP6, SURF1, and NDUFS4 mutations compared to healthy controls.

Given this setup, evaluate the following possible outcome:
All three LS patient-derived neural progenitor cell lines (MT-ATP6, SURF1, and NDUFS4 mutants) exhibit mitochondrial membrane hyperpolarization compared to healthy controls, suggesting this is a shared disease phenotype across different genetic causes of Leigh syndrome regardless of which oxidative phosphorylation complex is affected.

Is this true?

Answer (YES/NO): NO